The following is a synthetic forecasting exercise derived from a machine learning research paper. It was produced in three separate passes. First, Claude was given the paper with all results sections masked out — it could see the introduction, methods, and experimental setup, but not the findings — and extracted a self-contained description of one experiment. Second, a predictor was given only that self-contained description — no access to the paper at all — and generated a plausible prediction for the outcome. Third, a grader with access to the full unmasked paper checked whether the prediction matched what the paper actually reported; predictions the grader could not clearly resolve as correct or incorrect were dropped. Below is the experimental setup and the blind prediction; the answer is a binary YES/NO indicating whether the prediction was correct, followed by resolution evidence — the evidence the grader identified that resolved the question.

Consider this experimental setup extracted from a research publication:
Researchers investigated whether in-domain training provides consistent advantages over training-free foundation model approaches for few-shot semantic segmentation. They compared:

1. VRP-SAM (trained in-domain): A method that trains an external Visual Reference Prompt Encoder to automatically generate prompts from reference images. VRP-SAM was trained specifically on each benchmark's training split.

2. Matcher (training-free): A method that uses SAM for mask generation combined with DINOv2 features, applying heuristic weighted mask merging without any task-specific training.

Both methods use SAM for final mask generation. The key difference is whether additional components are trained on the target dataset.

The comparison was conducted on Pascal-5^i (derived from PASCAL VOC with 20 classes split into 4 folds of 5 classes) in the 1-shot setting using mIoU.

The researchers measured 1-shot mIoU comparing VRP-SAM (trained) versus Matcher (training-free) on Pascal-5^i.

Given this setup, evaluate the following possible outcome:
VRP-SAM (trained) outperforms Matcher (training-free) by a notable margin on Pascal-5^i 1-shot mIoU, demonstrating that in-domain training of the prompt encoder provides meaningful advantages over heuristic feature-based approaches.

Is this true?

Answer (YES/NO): YES